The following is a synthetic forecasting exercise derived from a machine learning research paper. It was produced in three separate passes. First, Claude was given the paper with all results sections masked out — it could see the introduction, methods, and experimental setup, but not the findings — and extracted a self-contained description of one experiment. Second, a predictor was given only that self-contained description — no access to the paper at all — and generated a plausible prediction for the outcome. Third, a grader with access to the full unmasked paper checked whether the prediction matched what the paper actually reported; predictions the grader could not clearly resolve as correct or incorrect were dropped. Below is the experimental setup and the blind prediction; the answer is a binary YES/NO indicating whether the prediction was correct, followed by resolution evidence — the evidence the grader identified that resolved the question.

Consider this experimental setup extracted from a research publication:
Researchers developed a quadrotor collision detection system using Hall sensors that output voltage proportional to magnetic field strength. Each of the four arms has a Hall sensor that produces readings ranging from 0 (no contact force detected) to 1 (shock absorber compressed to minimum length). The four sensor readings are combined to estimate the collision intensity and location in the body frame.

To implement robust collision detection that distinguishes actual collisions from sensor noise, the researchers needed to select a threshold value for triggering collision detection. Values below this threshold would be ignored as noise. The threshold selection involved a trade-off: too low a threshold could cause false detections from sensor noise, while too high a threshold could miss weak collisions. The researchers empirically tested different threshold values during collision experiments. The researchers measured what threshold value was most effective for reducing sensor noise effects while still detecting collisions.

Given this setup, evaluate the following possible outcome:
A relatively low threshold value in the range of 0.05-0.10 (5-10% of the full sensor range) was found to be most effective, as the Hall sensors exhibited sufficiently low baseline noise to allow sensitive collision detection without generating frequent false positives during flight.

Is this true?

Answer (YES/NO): YES